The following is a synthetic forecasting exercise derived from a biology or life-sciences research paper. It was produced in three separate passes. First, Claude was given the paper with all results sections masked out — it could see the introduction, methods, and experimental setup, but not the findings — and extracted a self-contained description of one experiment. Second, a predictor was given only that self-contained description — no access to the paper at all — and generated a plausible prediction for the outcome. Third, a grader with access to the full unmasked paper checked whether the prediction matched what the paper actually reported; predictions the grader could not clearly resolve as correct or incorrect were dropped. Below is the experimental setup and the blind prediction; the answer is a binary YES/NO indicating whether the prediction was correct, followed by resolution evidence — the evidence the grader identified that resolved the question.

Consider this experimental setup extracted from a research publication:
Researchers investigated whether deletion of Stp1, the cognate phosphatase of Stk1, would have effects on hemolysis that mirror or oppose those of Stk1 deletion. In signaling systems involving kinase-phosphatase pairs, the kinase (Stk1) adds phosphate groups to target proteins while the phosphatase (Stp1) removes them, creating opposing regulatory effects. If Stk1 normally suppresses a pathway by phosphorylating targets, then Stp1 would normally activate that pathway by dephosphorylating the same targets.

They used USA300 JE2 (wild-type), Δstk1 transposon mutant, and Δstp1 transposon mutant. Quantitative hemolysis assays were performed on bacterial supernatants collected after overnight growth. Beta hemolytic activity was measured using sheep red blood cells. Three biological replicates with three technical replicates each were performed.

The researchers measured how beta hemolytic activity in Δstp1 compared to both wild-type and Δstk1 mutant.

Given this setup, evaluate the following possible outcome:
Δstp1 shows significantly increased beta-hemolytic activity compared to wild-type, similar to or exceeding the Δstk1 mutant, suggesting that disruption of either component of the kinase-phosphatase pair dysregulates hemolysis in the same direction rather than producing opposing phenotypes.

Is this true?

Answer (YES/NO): NO